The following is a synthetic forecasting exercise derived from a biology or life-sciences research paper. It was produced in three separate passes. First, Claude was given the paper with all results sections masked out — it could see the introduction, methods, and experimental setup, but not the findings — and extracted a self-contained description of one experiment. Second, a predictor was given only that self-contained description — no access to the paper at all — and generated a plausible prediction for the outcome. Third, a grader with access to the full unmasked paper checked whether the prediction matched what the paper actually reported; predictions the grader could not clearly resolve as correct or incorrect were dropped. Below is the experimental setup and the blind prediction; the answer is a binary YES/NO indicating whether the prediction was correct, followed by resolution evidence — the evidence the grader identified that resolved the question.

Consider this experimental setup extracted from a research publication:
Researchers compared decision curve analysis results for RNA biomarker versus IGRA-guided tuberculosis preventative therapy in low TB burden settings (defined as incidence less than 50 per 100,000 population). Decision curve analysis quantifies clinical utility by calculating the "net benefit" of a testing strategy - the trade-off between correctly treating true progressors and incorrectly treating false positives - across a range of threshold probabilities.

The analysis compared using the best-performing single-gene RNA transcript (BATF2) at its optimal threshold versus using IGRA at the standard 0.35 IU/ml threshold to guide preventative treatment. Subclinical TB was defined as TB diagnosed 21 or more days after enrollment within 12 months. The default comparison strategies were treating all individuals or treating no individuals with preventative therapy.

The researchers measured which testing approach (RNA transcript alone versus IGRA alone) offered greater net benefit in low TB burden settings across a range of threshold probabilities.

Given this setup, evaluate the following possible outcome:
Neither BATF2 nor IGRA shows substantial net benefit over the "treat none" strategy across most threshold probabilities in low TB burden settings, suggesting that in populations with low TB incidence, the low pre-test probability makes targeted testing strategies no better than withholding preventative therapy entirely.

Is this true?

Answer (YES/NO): NO